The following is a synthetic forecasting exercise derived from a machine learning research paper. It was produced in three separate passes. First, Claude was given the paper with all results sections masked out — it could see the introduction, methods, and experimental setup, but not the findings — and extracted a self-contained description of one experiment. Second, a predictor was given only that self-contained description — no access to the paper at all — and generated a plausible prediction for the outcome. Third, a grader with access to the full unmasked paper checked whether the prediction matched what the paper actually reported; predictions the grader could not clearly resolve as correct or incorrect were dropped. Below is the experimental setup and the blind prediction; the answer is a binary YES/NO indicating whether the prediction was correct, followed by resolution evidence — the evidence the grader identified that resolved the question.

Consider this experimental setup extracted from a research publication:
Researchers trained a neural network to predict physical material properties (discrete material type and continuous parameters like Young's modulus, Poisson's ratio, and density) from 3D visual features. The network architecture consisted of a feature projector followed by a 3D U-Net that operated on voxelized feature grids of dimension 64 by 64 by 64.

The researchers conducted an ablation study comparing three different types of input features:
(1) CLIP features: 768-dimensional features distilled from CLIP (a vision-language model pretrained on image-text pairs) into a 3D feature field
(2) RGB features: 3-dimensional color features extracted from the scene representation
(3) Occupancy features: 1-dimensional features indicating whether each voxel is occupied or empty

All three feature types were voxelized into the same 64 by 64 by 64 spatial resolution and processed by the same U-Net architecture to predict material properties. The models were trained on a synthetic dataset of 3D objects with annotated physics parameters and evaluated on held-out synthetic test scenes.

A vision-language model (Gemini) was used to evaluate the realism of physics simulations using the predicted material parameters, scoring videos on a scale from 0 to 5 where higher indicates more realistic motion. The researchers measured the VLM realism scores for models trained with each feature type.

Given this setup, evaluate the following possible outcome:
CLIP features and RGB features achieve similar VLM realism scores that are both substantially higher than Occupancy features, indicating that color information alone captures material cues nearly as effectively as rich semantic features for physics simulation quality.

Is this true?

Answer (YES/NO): NO